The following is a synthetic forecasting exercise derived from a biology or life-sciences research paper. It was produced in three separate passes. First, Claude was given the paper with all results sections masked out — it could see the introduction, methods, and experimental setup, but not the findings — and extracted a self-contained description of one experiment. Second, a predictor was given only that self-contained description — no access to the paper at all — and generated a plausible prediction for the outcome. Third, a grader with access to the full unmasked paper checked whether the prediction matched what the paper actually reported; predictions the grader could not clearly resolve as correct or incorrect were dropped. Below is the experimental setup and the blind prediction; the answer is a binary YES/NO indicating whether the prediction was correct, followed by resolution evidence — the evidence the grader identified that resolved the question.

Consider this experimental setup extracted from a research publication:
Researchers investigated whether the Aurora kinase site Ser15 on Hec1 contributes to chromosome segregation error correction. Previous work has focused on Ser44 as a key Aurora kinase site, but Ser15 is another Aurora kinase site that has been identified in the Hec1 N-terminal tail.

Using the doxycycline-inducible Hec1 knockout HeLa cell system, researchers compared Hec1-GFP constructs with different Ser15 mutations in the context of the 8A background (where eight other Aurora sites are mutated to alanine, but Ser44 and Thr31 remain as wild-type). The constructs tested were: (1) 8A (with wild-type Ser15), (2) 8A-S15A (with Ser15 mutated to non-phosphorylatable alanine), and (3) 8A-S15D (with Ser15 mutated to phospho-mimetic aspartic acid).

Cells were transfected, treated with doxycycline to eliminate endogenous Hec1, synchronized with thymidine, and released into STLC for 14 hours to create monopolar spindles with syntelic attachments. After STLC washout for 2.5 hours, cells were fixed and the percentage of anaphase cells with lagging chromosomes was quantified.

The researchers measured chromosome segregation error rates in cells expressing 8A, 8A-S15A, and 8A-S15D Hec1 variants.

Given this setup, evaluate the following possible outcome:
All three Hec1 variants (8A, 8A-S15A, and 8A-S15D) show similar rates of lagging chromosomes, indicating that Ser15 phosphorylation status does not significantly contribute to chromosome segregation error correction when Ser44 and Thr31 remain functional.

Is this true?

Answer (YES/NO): YES